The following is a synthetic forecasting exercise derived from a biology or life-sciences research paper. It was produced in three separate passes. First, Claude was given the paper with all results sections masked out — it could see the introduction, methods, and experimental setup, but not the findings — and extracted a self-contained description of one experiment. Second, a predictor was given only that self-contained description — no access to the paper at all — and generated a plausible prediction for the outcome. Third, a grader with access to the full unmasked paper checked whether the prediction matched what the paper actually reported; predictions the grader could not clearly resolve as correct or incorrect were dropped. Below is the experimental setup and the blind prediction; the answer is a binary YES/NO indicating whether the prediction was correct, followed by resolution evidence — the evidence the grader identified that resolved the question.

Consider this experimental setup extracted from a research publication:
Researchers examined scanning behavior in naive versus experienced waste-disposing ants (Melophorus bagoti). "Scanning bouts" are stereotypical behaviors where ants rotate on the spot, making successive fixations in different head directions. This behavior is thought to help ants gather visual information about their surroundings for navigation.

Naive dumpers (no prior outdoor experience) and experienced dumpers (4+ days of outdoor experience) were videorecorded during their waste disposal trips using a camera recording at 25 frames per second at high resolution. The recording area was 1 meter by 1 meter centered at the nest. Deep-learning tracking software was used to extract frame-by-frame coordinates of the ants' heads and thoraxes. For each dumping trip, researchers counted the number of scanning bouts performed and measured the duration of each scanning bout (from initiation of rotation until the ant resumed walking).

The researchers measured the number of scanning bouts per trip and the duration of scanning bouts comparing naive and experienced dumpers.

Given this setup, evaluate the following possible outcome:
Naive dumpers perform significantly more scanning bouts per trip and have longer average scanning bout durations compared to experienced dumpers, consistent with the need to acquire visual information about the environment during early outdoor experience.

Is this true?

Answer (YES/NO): NO